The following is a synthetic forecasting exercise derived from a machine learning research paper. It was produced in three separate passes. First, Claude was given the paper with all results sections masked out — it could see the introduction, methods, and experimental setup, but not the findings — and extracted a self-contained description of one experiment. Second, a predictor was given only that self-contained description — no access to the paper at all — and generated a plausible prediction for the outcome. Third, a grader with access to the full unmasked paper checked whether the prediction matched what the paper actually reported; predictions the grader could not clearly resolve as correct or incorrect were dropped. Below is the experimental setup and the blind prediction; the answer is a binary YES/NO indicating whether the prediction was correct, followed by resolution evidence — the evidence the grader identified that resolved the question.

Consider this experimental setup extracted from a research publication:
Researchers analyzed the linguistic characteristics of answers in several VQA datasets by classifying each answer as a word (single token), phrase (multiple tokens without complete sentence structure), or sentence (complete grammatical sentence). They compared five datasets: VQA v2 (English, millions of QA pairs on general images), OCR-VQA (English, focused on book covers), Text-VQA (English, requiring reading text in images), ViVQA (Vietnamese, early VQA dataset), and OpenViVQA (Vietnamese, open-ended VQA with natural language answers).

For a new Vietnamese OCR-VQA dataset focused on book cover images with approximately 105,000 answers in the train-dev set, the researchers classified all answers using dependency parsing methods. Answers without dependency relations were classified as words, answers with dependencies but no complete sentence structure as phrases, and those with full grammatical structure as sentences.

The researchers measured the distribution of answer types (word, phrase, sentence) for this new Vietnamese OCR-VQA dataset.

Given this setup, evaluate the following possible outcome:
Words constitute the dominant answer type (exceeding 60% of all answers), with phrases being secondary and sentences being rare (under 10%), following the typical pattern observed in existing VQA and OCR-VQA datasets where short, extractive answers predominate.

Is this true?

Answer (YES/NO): NO